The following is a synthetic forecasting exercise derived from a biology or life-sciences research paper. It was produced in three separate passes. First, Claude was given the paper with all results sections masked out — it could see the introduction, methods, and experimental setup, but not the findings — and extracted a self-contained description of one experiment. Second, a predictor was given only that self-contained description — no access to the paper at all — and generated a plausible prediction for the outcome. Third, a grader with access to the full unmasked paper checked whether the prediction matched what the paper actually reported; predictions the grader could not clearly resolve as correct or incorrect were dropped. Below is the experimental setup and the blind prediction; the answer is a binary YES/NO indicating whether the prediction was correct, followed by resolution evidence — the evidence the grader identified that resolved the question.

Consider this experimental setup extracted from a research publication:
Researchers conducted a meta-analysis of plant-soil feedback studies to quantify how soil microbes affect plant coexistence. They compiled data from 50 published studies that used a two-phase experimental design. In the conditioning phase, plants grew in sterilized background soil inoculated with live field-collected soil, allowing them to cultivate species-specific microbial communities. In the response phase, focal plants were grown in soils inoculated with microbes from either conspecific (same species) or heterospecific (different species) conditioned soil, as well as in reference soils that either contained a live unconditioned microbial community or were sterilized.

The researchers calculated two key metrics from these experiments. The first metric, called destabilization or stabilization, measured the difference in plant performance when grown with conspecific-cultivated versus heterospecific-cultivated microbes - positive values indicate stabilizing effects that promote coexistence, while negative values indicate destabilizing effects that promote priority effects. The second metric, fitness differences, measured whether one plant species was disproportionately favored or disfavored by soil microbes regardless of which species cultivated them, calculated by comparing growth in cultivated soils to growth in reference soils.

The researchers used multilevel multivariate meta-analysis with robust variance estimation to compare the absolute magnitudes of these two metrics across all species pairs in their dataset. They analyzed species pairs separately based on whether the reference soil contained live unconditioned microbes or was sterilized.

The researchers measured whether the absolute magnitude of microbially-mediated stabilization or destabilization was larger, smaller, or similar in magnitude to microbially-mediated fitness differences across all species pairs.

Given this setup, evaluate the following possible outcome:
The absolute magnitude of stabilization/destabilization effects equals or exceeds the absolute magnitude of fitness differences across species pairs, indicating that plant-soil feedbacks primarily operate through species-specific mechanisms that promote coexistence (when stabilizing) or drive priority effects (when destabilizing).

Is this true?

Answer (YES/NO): NO